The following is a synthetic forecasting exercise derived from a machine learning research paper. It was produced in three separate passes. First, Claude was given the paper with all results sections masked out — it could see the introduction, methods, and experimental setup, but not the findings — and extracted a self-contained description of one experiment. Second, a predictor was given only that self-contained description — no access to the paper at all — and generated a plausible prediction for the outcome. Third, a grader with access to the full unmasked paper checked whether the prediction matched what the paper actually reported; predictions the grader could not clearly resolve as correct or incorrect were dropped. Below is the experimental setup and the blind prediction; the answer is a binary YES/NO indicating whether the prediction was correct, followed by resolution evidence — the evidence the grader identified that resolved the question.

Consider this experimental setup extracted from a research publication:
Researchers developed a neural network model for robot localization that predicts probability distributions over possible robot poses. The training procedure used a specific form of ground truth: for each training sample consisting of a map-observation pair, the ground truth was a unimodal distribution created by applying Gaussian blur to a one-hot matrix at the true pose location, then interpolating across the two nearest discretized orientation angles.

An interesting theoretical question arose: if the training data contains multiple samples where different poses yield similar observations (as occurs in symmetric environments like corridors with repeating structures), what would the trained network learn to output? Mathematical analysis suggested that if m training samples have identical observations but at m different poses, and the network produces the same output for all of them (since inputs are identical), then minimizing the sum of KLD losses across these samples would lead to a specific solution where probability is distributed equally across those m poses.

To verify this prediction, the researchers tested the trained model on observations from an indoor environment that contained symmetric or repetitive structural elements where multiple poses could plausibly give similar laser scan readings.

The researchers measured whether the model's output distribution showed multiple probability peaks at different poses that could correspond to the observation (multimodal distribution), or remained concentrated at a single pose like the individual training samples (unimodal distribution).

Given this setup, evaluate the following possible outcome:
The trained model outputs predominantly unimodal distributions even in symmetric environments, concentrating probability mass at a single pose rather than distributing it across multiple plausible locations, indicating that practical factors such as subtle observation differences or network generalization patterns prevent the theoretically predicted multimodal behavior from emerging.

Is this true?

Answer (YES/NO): NO